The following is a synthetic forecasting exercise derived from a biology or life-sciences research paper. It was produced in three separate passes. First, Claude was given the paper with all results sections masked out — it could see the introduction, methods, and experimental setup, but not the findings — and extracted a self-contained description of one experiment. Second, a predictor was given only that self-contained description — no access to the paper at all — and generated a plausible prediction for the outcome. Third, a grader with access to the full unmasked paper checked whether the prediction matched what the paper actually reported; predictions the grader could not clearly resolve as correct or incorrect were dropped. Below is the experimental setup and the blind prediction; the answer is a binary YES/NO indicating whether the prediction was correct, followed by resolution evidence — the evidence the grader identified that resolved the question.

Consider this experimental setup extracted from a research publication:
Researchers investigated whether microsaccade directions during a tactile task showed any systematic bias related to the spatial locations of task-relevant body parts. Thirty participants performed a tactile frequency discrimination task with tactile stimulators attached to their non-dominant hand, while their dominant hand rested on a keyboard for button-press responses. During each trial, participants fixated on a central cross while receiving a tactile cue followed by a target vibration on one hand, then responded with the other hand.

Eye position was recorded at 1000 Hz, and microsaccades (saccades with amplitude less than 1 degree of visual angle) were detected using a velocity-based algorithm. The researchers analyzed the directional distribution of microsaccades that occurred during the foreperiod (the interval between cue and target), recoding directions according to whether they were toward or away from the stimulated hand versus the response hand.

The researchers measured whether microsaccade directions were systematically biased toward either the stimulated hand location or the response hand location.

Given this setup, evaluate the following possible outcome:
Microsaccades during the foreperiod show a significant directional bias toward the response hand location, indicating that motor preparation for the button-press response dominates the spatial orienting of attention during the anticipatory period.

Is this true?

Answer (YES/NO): NO